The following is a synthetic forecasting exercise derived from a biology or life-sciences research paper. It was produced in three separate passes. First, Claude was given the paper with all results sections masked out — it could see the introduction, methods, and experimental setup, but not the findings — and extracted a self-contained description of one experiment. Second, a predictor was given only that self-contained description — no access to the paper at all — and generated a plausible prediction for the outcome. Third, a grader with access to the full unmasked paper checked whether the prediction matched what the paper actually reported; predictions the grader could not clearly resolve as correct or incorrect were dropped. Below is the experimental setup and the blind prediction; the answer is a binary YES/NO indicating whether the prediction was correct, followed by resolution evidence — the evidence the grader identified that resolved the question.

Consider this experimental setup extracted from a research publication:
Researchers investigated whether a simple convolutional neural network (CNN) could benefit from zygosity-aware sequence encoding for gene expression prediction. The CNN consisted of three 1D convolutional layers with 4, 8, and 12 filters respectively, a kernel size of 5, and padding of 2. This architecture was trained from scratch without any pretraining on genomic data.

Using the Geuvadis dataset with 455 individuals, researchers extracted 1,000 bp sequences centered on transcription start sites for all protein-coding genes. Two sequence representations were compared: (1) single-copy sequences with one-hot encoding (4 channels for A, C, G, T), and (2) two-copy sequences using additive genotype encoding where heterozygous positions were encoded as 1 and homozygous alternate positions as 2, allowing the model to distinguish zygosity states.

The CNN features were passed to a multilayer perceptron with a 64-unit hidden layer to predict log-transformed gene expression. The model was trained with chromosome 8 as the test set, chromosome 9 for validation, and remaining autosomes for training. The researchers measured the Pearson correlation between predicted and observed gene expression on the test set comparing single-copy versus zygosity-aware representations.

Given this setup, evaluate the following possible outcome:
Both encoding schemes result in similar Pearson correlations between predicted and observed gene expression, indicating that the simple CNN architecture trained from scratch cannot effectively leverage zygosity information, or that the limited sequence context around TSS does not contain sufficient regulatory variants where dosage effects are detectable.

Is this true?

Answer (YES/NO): NO